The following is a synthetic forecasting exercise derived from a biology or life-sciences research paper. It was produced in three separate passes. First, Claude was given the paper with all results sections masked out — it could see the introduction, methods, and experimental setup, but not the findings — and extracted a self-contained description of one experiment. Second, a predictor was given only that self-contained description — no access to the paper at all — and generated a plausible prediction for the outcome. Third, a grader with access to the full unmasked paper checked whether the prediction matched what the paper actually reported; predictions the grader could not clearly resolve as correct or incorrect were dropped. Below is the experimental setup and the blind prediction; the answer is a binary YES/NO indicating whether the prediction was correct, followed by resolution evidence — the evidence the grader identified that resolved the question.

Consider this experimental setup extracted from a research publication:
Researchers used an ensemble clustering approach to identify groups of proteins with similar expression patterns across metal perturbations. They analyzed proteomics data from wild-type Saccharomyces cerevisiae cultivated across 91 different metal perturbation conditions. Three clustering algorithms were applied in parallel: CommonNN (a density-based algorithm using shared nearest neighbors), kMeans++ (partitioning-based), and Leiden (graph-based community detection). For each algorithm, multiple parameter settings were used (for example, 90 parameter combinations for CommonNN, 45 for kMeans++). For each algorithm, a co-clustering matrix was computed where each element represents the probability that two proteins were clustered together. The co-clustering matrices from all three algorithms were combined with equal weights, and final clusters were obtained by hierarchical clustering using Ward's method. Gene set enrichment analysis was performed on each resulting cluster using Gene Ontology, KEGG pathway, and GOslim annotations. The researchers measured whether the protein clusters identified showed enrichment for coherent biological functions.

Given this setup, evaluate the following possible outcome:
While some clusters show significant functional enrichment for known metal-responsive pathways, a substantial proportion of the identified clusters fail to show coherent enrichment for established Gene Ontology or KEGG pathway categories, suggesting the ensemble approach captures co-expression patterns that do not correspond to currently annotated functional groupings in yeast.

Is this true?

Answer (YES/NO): YES